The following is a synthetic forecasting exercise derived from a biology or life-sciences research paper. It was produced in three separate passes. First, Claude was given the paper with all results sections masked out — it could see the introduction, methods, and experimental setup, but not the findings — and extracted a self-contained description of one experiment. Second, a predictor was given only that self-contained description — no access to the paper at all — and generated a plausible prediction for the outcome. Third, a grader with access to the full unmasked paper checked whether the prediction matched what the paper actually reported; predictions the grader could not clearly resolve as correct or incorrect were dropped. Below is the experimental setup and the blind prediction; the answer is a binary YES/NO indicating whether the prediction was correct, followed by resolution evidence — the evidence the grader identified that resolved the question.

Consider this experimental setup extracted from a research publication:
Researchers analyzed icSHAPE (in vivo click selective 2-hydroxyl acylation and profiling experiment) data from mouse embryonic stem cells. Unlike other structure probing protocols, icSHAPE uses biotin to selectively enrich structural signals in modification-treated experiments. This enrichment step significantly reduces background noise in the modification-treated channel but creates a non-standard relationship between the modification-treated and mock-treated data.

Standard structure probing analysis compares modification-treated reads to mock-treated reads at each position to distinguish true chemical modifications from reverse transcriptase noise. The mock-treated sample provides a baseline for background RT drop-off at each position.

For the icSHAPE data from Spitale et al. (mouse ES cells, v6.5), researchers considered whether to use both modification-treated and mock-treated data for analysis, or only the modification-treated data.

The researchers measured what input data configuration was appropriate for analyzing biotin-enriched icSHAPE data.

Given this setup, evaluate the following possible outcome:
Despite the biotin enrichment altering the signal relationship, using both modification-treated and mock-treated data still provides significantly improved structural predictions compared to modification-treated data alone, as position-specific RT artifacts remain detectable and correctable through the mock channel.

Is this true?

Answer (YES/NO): NO